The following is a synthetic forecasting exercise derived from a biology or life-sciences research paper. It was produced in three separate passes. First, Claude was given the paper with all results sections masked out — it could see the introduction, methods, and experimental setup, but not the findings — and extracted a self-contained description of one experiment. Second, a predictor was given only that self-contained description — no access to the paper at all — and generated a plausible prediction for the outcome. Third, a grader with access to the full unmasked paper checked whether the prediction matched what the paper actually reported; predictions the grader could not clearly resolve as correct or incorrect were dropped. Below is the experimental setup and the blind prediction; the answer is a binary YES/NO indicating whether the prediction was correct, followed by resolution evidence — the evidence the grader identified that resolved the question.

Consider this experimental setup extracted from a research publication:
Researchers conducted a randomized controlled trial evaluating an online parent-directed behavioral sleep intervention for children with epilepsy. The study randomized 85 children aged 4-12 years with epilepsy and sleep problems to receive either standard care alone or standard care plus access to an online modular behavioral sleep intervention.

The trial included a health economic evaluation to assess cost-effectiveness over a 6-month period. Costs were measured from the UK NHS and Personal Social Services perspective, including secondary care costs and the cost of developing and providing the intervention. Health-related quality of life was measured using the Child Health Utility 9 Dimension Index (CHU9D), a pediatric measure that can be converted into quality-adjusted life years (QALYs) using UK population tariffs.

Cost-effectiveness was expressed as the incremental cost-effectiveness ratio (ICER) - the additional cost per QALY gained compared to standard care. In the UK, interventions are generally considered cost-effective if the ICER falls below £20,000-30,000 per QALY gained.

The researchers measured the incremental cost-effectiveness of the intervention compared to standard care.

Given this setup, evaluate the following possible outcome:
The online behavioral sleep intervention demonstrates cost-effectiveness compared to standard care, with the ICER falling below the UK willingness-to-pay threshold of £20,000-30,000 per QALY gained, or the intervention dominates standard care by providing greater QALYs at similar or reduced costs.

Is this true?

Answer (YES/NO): NO